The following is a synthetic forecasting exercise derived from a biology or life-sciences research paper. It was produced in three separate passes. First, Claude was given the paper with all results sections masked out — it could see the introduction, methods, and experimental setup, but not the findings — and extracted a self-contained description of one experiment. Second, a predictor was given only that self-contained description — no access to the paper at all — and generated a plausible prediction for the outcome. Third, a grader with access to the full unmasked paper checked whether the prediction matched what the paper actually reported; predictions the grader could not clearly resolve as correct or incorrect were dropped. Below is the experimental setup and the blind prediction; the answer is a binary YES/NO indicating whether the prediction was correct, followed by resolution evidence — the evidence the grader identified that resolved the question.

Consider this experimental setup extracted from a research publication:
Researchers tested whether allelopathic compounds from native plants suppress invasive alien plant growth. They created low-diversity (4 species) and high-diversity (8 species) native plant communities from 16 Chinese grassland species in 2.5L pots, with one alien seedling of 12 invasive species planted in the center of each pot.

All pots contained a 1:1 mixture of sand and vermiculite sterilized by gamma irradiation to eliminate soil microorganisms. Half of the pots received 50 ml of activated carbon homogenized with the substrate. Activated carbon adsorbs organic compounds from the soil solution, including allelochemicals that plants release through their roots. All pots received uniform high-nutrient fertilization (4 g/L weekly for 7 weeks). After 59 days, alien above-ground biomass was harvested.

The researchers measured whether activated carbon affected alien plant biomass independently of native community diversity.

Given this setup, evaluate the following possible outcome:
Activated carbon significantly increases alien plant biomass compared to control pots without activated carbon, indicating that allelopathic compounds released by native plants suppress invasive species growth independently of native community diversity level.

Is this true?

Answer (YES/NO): NO